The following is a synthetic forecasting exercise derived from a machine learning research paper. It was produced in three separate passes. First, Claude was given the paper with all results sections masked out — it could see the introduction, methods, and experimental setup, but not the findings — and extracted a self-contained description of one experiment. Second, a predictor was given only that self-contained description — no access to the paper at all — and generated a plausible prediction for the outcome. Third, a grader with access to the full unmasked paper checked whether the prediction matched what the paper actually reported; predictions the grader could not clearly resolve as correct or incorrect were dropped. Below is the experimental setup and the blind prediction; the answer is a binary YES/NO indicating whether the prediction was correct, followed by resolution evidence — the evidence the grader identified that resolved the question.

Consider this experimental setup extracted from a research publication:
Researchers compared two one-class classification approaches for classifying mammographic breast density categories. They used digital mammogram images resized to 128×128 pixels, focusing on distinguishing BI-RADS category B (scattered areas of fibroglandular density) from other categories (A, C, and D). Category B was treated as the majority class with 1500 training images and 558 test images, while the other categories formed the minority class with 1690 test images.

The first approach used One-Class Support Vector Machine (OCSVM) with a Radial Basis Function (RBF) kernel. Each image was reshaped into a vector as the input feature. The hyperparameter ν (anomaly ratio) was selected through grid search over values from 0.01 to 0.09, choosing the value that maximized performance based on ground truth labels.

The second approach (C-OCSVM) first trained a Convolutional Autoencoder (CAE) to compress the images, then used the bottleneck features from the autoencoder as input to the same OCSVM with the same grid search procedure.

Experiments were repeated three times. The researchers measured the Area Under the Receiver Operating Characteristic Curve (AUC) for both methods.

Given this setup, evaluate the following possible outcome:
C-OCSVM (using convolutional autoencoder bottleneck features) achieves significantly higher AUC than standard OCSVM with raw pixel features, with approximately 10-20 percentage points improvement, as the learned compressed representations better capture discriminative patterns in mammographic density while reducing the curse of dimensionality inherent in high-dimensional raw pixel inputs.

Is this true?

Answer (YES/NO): NO